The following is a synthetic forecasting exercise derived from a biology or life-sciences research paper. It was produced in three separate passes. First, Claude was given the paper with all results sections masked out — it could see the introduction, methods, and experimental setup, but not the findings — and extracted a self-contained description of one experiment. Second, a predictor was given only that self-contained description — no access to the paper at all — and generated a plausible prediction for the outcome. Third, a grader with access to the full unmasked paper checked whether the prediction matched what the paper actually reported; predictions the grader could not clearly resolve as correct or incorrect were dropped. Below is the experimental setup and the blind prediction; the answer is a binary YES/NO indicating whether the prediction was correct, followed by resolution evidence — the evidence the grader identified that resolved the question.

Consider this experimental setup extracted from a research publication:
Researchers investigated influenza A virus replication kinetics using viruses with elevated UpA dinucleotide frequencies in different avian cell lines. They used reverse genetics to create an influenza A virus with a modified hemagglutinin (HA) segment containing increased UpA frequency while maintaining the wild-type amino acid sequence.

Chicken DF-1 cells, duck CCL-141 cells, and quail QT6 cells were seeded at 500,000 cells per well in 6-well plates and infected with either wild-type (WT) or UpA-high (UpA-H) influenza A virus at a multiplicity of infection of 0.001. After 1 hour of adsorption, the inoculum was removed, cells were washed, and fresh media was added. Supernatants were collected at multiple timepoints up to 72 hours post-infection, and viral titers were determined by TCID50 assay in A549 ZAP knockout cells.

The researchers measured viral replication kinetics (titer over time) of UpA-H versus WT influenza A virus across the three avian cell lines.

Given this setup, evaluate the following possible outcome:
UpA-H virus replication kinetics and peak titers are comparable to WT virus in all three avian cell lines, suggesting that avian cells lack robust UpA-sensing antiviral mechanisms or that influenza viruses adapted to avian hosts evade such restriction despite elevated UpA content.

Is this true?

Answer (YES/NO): YES